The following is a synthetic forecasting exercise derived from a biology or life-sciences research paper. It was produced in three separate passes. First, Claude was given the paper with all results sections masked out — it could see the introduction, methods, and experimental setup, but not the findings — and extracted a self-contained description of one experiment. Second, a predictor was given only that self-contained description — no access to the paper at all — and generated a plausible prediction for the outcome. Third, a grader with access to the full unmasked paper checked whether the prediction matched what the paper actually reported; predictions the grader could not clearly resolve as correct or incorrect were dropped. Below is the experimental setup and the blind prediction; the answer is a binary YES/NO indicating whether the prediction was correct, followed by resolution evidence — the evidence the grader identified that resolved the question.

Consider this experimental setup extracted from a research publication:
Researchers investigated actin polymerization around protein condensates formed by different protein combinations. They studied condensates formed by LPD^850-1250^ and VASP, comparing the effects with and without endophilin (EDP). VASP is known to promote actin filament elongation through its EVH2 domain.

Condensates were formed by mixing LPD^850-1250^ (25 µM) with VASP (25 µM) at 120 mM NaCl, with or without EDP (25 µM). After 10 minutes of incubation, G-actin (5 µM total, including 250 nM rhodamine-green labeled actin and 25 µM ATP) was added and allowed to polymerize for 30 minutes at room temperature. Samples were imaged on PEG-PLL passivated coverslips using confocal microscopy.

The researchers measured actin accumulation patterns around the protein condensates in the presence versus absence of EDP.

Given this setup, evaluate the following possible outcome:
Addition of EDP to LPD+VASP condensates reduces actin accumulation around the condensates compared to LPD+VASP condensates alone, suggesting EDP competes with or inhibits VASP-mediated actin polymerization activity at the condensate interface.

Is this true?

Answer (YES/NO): YES